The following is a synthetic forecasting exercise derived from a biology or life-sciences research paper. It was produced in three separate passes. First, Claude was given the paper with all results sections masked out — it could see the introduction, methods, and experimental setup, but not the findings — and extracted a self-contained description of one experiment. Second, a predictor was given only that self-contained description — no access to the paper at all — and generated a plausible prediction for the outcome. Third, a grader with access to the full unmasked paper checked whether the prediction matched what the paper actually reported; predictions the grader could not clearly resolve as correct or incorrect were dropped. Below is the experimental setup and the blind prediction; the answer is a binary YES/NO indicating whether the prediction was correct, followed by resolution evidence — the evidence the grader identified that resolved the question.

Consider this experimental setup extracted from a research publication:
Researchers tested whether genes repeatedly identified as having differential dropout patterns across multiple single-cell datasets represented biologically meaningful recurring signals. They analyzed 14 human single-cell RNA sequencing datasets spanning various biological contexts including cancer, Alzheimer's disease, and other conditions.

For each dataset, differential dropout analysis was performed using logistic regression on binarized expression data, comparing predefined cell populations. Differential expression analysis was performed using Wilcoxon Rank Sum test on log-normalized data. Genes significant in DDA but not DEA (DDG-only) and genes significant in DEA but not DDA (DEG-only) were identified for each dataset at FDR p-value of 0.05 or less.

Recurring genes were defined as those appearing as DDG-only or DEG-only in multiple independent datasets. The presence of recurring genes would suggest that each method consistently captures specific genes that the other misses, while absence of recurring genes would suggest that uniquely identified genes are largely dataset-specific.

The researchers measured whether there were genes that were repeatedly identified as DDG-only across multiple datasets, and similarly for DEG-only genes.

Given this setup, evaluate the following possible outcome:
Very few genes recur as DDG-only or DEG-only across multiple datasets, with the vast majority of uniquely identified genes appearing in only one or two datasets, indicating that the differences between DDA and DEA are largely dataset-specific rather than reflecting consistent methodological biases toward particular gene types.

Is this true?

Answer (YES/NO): YES